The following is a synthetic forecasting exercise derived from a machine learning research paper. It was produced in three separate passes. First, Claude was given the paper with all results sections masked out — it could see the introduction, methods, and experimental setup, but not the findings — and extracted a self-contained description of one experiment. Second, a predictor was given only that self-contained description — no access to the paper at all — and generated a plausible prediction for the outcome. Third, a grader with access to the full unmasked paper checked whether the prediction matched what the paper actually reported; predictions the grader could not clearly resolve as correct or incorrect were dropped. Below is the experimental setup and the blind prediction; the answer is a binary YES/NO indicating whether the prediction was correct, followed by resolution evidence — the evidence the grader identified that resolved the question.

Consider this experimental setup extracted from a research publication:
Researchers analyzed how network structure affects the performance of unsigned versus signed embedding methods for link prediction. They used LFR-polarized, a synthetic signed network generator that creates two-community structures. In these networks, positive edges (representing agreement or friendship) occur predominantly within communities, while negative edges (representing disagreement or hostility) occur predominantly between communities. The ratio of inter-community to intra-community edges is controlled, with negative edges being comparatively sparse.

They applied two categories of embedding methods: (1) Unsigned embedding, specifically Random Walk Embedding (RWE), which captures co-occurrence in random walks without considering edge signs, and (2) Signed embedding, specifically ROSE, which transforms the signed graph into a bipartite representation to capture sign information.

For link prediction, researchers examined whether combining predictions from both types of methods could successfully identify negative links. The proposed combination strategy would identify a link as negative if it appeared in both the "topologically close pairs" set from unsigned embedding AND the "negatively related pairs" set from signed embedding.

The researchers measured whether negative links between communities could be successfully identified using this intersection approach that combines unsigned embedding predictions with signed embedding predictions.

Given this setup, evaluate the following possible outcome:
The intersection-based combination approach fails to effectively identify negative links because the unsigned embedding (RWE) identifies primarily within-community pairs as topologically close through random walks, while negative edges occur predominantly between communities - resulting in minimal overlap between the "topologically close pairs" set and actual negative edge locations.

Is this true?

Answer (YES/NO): YES